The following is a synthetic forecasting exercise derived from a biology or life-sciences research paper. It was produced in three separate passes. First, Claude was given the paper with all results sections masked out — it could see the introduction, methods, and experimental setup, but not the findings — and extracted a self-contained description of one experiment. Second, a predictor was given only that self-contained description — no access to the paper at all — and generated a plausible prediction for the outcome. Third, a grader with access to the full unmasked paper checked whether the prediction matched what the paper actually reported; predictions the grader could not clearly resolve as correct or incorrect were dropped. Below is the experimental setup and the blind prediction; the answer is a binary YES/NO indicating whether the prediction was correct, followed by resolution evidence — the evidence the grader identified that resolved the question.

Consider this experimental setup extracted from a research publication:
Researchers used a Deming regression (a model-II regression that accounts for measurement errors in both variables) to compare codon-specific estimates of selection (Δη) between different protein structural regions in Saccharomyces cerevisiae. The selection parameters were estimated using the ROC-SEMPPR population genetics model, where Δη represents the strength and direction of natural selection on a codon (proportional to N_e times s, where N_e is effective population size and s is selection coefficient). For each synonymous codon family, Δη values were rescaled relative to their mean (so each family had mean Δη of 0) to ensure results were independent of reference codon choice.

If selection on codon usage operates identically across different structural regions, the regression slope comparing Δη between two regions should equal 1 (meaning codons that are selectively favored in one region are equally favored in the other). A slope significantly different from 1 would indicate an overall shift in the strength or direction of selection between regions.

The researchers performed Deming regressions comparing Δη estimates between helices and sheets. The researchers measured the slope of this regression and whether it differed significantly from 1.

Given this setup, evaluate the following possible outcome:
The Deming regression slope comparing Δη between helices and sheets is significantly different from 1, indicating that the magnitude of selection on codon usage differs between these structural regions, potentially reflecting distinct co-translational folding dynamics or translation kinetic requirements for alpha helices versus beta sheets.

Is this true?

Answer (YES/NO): NO